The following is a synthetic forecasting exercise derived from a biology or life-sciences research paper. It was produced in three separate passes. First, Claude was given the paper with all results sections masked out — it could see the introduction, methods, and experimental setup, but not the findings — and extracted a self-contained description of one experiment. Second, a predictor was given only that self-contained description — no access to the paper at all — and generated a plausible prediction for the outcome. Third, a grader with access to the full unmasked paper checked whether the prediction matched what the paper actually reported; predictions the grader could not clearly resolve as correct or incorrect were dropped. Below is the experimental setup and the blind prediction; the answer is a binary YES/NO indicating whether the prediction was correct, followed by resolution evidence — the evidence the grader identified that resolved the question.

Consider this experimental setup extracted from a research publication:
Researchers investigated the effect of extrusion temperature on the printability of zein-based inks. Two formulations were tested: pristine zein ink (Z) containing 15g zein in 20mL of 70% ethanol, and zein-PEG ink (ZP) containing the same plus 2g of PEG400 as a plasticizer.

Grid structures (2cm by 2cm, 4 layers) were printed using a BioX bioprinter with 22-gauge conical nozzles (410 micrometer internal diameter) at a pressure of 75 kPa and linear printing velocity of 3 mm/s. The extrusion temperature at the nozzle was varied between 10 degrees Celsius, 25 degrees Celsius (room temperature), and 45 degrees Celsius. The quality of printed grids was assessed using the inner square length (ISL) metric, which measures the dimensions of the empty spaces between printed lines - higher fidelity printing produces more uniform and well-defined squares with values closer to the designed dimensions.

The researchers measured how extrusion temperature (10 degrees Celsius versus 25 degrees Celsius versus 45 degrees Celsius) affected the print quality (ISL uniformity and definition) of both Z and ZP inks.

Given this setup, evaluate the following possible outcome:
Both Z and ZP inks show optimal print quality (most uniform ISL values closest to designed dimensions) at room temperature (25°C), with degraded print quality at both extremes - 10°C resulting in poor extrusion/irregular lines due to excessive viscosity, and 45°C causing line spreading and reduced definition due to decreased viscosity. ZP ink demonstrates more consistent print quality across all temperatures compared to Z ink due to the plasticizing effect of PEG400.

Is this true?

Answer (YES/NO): NO